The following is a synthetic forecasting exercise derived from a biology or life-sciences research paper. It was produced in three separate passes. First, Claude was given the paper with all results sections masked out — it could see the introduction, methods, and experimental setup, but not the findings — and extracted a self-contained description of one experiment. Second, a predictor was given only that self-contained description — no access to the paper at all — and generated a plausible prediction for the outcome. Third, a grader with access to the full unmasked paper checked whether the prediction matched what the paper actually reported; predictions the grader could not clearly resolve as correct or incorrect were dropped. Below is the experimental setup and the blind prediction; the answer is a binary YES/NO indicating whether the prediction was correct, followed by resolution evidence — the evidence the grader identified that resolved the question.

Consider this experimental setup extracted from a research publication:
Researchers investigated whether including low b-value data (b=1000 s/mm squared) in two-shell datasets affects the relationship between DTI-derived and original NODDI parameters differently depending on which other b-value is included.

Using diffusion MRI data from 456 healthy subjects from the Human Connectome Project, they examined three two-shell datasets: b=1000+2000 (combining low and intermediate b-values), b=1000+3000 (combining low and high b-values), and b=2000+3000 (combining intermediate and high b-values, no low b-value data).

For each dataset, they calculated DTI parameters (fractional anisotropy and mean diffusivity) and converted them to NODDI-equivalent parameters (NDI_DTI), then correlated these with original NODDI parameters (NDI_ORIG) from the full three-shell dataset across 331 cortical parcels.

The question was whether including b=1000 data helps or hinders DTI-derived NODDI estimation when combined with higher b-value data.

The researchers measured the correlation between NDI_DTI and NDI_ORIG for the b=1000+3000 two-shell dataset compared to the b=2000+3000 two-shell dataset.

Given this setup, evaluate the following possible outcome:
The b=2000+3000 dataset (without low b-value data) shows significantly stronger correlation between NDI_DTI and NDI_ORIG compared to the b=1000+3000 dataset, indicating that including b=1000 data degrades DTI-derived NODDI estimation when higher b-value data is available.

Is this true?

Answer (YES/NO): NO